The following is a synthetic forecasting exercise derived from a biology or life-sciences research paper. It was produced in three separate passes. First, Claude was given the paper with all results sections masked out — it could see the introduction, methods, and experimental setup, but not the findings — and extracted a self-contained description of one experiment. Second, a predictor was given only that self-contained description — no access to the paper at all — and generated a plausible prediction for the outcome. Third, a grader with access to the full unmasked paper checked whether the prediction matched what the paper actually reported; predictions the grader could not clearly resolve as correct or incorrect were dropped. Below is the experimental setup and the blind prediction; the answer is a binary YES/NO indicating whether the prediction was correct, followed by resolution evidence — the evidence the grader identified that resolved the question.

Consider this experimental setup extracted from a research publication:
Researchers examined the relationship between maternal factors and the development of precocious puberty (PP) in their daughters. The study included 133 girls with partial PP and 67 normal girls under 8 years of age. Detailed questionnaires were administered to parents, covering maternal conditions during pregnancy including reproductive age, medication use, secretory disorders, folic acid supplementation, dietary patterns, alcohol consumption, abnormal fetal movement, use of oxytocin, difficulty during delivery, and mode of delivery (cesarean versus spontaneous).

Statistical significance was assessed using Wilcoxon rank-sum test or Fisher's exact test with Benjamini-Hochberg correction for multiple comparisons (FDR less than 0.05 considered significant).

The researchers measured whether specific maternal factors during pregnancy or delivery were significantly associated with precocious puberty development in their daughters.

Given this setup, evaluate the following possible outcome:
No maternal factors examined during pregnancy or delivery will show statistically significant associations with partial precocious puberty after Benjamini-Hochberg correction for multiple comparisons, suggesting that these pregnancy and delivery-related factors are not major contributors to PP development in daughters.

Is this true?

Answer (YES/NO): YES